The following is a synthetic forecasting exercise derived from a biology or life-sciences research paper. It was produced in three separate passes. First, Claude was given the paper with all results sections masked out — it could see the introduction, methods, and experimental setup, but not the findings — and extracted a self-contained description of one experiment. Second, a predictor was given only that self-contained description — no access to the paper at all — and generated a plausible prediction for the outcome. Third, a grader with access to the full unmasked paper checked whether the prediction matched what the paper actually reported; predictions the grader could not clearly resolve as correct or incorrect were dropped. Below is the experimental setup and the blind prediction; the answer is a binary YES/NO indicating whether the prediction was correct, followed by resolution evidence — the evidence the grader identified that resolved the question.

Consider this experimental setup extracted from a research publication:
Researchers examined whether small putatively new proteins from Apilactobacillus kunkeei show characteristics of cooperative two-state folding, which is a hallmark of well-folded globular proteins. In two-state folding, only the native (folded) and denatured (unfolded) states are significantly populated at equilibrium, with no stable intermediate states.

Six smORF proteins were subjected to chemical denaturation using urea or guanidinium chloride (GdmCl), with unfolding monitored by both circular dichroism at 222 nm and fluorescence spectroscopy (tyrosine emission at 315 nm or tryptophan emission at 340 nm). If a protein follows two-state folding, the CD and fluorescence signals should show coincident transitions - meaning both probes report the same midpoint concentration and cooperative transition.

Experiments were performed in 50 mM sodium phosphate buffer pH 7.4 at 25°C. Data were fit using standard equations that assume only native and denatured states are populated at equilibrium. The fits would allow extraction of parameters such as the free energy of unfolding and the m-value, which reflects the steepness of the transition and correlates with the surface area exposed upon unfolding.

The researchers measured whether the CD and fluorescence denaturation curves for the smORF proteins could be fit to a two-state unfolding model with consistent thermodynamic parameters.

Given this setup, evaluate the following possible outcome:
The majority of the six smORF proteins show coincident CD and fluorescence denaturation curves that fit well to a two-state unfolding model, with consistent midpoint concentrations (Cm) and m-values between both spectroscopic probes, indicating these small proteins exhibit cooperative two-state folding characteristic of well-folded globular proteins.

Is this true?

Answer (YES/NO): NO